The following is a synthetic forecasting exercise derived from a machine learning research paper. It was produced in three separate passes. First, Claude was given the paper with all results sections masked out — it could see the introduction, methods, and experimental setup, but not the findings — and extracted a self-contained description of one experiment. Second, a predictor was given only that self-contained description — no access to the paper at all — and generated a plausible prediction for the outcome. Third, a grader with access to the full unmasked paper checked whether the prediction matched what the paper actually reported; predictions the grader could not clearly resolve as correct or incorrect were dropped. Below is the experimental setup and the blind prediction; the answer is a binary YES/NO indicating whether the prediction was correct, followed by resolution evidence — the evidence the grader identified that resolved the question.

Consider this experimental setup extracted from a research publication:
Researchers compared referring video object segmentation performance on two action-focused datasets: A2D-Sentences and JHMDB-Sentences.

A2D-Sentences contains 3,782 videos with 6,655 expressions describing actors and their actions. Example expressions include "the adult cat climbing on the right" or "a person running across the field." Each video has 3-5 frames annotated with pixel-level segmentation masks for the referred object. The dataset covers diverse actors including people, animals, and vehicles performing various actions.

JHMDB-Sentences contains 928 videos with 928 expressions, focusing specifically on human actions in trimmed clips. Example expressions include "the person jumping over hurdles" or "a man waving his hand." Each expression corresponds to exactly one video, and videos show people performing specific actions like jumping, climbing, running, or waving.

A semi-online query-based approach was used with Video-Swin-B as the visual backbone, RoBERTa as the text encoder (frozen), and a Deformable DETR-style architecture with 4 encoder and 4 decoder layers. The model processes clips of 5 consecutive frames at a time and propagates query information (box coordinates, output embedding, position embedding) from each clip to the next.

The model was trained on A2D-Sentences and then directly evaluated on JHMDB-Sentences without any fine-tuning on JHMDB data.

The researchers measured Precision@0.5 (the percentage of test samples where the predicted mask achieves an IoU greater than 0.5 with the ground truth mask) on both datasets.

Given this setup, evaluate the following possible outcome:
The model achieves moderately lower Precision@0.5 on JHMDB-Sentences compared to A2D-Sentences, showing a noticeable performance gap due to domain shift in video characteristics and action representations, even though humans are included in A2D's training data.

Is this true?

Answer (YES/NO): NO